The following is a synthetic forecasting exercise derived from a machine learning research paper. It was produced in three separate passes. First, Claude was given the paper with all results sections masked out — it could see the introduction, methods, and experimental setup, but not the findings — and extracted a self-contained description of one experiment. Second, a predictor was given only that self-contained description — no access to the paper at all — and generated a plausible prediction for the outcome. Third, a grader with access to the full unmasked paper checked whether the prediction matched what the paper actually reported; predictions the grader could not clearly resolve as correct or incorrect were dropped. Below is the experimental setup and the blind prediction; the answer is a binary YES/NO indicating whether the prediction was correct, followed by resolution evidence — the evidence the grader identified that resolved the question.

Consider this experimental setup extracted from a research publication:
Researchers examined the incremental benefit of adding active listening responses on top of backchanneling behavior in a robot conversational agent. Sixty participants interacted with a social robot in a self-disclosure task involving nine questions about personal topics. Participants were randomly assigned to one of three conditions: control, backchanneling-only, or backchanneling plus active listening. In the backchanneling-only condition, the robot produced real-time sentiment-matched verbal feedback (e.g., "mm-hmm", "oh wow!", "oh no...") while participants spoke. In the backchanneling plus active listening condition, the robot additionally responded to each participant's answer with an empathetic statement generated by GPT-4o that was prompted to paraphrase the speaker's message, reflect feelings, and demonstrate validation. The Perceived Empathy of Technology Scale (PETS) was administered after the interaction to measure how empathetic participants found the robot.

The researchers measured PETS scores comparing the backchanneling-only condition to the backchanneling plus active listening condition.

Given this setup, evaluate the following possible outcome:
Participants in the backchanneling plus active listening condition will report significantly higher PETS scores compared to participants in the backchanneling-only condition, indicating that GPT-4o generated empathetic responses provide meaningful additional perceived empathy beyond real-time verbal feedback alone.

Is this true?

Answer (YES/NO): NO